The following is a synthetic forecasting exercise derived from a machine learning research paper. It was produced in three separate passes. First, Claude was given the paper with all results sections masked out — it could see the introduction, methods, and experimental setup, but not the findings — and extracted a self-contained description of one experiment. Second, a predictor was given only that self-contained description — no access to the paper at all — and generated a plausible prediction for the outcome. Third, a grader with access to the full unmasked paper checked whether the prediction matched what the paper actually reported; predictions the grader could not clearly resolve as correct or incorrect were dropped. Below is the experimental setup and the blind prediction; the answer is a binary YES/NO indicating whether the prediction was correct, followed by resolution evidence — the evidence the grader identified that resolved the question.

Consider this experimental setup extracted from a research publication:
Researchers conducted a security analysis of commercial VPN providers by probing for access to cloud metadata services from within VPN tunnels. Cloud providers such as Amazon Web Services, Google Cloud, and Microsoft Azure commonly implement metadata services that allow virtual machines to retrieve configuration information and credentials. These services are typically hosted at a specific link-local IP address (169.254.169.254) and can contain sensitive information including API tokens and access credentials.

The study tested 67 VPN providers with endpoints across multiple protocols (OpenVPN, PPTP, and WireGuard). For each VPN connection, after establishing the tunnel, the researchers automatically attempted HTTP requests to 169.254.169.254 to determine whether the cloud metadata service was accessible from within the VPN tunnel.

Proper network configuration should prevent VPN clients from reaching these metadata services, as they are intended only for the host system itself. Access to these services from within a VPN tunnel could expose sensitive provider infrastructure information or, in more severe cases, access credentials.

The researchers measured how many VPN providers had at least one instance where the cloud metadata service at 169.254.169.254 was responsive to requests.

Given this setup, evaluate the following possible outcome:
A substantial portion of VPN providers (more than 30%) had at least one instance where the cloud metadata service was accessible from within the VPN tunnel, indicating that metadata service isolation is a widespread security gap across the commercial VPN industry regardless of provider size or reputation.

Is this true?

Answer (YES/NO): YES